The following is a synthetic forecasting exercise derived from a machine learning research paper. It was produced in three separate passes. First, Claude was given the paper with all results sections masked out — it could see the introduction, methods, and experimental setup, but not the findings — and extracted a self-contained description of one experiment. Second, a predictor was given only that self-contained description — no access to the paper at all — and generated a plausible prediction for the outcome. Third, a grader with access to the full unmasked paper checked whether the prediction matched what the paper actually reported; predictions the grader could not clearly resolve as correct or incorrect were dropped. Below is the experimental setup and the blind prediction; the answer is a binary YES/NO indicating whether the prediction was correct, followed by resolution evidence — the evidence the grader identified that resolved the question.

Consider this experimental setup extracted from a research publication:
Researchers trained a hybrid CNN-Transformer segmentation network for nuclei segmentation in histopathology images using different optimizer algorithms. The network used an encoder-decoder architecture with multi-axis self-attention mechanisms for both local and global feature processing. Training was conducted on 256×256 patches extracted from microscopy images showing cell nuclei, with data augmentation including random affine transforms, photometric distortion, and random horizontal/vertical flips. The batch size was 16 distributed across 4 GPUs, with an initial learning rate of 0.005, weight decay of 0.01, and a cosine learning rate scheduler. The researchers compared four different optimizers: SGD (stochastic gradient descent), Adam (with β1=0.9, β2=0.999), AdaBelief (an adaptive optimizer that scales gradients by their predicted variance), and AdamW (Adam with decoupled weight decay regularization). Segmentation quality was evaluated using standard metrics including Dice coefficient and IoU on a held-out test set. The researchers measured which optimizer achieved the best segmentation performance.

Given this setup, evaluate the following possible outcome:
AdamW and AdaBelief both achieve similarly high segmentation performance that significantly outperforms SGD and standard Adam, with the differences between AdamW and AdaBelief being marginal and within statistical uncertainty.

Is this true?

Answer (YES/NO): NO